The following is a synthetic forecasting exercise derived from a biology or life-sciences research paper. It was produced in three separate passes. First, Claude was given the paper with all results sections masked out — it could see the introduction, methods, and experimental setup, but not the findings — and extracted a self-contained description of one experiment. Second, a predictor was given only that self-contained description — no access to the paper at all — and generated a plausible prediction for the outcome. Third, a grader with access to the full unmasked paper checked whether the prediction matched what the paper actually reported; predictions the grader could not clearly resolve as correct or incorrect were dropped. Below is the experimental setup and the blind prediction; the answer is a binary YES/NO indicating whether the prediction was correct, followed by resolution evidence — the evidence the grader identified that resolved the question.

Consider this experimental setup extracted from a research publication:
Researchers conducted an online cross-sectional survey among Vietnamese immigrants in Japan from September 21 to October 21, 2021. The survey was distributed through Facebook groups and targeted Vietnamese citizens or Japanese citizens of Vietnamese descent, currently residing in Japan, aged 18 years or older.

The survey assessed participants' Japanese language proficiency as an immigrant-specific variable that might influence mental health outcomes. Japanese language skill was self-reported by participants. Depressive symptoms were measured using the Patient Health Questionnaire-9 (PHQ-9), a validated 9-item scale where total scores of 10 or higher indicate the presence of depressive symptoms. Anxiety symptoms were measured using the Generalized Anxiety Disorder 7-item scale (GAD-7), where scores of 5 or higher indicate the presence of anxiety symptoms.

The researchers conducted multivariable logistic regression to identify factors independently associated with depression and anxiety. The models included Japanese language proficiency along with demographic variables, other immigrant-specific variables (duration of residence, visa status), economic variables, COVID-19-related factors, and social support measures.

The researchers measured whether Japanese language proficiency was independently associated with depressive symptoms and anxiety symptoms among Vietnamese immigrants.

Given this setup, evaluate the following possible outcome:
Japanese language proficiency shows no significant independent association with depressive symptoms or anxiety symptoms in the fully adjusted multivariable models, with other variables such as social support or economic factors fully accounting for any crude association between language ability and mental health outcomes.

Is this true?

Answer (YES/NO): NO